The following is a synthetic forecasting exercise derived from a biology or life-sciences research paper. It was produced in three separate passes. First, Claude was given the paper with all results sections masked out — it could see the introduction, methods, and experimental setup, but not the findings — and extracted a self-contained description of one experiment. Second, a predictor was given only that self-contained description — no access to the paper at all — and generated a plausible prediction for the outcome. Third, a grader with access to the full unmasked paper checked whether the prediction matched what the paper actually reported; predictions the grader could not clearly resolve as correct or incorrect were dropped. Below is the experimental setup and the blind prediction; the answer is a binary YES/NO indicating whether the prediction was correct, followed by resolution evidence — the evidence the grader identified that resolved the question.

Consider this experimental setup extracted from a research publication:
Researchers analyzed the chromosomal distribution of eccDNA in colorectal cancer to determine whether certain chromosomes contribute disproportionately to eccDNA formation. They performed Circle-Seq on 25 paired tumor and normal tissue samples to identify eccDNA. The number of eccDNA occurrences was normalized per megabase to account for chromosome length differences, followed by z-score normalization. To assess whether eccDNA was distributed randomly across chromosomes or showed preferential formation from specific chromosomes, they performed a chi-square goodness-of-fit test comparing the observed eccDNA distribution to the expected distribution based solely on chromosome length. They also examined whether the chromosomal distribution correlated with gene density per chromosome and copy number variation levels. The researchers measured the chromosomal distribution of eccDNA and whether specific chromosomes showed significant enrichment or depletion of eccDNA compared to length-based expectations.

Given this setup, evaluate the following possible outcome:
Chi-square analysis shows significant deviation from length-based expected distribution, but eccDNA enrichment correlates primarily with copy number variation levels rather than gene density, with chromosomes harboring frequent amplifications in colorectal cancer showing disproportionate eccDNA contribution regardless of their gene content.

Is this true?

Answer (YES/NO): YES